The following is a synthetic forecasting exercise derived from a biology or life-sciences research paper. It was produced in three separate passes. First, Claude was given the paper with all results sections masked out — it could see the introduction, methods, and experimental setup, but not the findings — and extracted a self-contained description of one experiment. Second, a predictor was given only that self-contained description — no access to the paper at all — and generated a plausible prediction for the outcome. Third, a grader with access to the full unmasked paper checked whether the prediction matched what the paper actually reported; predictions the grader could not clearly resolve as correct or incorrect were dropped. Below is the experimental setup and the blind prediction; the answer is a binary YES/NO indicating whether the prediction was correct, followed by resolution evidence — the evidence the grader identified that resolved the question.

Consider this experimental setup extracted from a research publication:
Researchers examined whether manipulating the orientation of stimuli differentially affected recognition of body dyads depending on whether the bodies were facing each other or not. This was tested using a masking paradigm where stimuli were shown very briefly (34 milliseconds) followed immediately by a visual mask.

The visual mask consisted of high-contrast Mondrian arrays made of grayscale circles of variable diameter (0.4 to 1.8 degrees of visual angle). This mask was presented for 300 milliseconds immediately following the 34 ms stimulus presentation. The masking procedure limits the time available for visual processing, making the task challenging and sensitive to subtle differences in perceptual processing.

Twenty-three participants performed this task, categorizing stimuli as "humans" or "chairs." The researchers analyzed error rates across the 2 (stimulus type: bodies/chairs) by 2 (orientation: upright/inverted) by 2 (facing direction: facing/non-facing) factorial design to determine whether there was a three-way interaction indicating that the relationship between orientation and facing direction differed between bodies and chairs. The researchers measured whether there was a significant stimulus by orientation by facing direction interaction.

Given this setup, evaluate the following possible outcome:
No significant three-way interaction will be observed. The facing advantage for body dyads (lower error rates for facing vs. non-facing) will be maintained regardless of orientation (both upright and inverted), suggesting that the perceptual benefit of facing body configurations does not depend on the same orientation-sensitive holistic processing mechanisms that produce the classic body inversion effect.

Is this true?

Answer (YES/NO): NO